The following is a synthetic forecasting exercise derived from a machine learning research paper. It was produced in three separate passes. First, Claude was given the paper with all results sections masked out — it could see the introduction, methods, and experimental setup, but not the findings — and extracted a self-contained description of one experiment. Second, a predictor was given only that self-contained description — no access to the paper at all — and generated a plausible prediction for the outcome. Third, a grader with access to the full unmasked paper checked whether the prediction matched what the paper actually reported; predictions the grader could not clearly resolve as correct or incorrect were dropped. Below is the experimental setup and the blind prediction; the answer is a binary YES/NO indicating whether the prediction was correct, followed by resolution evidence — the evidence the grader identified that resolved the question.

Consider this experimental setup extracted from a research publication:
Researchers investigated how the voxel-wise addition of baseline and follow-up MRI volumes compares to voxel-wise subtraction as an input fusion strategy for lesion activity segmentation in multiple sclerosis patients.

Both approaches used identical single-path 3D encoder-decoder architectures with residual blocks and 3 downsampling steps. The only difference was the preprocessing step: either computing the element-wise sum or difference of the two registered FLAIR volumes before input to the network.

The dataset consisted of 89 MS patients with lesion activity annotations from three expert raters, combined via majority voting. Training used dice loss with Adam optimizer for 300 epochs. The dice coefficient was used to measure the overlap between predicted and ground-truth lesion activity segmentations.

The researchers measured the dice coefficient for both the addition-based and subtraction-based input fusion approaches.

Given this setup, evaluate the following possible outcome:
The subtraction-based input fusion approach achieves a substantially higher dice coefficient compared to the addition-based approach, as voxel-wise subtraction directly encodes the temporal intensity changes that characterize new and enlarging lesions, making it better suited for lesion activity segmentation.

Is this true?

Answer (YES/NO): NO